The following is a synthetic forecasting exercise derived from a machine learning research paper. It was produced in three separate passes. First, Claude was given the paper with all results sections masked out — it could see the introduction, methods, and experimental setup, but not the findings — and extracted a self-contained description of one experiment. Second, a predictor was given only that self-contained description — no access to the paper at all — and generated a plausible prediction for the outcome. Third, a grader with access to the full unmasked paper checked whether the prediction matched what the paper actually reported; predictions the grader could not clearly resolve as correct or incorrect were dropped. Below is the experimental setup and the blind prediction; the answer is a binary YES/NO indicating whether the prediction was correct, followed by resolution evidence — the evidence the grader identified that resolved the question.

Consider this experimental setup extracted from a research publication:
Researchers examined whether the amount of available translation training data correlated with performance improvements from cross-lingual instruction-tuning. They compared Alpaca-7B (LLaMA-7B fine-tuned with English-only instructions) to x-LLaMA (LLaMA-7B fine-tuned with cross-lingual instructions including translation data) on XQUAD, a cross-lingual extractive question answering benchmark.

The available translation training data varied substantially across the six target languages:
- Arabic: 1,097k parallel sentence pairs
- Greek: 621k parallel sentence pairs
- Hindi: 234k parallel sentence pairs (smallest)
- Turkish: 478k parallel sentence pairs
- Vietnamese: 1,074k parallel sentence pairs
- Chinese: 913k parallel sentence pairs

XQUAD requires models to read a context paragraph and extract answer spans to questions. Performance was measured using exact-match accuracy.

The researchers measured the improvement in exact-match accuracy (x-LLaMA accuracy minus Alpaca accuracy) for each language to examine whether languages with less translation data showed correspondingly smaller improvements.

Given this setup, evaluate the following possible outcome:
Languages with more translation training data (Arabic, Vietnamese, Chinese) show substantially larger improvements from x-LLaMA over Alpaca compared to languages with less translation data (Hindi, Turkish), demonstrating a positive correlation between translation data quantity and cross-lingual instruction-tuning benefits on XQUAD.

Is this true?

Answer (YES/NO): NO